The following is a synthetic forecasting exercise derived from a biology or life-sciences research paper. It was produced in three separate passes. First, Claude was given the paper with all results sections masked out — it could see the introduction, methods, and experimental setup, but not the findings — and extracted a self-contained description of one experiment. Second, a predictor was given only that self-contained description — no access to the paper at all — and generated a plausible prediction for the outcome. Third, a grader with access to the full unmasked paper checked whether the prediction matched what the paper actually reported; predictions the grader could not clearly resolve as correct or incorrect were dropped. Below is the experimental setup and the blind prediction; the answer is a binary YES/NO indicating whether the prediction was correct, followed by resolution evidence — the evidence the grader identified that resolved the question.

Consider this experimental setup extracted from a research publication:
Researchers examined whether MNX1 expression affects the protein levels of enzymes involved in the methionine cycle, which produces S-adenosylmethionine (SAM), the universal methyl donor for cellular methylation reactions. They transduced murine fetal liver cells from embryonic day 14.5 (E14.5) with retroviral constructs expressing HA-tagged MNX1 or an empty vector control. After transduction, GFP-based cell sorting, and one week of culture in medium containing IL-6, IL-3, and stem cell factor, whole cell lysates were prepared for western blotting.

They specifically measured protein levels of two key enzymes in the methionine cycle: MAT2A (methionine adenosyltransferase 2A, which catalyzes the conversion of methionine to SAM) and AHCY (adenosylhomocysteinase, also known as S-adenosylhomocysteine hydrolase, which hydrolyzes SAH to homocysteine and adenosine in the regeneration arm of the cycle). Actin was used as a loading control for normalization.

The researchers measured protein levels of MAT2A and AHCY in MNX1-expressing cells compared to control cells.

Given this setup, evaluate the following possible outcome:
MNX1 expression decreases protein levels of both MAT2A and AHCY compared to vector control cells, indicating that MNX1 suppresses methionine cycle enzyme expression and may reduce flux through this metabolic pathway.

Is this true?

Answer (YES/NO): NO